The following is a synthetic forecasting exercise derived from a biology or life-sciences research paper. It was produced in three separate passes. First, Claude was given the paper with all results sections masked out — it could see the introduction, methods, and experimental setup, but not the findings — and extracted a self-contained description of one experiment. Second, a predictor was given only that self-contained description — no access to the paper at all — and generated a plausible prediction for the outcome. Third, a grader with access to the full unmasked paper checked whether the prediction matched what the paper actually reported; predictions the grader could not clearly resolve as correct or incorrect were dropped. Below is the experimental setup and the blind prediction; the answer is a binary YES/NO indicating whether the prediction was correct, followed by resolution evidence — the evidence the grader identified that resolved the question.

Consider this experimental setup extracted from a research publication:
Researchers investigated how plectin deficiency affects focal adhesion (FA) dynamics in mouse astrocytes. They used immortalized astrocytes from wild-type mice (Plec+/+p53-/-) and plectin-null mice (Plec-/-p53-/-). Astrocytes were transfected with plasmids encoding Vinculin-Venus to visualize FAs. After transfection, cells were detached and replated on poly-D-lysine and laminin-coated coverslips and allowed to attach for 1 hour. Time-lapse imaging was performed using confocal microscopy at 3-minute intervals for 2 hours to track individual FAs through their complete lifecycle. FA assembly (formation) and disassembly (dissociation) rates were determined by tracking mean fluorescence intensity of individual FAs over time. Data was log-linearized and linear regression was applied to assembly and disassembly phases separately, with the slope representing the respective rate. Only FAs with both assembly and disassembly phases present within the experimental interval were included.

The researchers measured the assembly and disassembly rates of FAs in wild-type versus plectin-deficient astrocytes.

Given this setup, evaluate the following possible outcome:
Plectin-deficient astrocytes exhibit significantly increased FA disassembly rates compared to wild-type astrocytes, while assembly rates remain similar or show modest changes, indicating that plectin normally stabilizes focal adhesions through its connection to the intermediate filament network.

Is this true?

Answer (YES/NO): NO